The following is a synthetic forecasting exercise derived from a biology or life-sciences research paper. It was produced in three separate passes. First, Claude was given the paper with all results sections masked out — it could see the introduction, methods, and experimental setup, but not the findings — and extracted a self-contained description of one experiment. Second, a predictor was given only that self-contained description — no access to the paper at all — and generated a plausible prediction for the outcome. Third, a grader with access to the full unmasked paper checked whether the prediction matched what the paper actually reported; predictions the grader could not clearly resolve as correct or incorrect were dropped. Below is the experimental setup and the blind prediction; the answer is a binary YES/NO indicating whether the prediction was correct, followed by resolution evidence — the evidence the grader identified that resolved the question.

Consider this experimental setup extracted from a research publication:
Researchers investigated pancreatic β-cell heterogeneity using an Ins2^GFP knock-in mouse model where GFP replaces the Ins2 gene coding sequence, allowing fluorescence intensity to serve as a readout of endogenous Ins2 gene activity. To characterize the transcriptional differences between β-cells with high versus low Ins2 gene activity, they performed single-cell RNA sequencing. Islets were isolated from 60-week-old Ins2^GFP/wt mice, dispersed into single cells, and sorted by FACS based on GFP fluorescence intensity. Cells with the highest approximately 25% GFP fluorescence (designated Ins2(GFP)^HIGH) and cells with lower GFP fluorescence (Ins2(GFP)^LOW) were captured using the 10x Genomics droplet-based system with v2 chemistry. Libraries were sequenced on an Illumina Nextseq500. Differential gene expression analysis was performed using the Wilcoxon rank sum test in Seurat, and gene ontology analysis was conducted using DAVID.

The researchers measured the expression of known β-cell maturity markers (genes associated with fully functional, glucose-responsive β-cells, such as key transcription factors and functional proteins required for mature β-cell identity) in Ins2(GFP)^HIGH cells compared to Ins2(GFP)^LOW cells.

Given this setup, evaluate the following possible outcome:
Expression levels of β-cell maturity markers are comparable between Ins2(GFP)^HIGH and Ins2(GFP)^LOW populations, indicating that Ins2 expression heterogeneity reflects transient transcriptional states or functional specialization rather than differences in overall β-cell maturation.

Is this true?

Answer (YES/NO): NO